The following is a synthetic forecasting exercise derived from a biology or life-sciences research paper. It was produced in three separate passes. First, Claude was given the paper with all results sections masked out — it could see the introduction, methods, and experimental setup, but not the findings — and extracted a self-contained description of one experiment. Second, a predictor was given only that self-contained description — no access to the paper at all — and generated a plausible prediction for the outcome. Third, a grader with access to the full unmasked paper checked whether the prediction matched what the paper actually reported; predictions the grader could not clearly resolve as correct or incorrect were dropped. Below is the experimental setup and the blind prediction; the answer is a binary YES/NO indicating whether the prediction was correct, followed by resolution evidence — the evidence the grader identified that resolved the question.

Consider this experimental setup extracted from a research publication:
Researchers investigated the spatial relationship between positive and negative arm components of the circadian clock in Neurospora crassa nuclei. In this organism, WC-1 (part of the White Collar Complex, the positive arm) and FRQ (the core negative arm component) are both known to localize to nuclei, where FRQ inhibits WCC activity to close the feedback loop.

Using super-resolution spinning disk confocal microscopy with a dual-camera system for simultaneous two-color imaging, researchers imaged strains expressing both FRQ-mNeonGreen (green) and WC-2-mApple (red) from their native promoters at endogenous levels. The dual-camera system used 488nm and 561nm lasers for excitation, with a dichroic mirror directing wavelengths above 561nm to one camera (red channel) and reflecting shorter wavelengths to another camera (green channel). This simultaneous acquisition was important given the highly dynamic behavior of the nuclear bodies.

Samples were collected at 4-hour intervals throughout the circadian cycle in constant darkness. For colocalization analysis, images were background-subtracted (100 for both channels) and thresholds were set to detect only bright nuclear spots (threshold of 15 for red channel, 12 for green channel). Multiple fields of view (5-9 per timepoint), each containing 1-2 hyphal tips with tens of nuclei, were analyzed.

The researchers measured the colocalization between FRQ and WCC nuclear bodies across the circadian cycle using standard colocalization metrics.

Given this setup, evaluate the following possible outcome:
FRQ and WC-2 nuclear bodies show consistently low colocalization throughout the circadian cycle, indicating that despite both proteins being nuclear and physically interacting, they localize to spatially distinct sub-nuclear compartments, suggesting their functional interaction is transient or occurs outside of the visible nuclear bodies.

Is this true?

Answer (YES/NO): NO